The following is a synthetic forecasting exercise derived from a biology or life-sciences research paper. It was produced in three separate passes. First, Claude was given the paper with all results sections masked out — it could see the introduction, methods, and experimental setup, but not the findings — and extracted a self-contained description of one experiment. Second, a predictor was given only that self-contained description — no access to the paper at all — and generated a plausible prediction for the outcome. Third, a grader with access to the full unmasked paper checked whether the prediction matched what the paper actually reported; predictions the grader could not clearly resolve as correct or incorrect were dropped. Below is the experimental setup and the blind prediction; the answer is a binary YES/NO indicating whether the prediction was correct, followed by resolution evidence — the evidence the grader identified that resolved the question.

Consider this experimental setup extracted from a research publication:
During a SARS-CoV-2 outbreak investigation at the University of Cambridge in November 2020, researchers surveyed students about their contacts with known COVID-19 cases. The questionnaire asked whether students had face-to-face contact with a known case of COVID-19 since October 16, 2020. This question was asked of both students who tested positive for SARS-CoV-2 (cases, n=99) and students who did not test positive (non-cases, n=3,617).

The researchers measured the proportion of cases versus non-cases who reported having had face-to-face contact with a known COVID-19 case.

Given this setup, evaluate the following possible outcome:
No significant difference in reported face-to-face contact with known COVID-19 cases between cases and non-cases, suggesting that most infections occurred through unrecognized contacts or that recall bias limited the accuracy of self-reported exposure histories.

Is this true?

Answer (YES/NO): NO